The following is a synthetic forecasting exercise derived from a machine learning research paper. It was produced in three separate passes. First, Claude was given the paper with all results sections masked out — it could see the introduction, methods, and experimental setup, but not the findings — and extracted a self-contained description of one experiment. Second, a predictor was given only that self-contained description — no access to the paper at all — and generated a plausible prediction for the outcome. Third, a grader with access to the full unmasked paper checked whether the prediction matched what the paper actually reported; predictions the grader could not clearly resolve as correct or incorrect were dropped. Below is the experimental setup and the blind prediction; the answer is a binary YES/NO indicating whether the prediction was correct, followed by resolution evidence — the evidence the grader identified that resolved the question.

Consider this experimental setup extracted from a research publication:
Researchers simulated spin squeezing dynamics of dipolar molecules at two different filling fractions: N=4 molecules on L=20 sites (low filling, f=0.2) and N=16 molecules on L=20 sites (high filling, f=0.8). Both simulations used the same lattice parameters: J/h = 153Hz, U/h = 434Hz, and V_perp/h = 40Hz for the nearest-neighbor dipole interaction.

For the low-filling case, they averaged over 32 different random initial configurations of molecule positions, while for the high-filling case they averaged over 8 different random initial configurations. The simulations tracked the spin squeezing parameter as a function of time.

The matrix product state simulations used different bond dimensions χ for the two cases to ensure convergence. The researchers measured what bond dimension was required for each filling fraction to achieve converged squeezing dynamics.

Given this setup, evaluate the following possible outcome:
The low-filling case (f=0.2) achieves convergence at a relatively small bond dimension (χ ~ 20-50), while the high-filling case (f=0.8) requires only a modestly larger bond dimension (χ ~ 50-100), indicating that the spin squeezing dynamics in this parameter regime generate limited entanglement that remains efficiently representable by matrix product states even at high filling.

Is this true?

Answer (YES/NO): NO